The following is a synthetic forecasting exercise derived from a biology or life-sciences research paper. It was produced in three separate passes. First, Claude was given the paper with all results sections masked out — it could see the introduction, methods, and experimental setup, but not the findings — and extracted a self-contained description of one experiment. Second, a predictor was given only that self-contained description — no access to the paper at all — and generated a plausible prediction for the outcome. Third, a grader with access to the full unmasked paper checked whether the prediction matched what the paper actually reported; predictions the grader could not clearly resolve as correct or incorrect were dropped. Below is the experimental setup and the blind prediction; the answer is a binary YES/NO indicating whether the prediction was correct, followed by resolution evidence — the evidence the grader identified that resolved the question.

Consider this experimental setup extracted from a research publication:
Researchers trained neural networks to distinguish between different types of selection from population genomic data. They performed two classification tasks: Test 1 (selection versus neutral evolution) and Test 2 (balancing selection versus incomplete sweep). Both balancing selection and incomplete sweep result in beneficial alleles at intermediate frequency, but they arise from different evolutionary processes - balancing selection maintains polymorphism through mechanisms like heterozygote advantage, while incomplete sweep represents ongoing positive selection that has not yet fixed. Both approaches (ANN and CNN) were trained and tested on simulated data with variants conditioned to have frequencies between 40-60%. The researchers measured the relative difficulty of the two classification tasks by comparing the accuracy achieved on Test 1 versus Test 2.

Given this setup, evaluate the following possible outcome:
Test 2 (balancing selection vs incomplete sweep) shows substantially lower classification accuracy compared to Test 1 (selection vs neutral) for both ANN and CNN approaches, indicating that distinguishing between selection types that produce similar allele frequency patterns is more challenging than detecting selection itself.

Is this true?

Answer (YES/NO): YES